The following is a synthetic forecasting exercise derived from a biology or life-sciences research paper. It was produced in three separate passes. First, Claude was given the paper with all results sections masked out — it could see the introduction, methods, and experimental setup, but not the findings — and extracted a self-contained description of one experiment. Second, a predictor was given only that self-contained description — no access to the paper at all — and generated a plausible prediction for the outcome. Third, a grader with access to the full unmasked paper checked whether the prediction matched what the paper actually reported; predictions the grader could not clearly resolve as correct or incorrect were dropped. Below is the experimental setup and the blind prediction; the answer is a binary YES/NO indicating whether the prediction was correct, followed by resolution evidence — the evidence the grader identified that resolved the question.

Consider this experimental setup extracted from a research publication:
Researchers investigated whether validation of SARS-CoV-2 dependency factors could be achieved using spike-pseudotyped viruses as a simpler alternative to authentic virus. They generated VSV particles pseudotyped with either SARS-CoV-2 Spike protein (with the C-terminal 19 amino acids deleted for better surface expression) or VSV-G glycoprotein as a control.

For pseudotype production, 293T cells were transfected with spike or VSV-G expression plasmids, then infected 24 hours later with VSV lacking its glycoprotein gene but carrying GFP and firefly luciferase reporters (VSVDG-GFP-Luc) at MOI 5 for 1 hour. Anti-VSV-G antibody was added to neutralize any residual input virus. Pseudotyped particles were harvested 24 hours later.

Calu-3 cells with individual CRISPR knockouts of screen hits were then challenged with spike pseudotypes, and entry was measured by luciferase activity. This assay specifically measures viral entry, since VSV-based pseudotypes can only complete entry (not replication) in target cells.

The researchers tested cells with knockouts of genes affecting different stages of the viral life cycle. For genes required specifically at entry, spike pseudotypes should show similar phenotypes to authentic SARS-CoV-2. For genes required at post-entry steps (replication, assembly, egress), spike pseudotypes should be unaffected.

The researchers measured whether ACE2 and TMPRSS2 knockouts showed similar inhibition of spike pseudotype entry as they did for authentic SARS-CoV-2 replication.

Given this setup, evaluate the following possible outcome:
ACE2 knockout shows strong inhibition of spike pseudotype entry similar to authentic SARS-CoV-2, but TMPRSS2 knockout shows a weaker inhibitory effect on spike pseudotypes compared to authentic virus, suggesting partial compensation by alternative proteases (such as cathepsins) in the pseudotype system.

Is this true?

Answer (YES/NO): NO